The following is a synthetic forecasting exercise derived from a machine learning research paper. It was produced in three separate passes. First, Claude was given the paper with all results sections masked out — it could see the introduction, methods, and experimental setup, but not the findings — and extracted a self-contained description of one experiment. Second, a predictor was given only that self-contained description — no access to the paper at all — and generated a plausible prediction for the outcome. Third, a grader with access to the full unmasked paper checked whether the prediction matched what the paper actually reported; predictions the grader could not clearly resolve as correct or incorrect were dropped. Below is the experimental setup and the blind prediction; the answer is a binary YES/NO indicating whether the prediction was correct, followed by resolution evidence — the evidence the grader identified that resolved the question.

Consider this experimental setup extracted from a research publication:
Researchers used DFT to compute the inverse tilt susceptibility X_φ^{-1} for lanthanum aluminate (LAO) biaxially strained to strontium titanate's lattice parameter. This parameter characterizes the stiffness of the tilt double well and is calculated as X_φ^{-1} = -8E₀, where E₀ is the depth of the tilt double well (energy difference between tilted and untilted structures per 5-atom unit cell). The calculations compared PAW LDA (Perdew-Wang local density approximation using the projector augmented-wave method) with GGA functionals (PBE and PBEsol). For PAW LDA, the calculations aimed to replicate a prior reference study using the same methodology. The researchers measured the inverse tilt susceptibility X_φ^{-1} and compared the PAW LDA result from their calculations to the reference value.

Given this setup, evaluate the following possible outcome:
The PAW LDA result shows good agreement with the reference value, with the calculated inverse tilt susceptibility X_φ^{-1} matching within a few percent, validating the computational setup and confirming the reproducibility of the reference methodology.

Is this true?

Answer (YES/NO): NO